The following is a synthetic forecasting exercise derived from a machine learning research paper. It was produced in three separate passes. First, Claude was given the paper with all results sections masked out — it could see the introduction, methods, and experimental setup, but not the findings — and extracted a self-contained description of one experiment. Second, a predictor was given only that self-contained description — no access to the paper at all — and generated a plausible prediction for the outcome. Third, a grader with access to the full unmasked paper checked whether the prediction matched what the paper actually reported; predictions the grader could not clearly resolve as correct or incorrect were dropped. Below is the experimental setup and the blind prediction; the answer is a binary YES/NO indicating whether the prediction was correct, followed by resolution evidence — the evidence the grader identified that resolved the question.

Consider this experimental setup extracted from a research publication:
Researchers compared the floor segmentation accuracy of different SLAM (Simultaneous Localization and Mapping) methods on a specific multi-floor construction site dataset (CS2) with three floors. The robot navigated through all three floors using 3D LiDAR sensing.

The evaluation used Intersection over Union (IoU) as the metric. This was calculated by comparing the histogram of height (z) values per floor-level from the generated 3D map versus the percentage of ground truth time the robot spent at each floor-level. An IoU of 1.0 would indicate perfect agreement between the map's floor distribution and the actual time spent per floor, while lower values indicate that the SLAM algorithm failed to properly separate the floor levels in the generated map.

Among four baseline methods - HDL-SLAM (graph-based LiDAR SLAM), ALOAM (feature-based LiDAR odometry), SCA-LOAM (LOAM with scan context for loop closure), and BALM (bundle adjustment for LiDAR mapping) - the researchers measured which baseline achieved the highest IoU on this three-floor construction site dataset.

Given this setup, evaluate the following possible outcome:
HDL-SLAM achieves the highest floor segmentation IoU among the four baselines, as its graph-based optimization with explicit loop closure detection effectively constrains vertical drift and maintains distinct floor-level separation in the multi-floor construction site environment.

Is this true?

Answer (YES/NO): NO